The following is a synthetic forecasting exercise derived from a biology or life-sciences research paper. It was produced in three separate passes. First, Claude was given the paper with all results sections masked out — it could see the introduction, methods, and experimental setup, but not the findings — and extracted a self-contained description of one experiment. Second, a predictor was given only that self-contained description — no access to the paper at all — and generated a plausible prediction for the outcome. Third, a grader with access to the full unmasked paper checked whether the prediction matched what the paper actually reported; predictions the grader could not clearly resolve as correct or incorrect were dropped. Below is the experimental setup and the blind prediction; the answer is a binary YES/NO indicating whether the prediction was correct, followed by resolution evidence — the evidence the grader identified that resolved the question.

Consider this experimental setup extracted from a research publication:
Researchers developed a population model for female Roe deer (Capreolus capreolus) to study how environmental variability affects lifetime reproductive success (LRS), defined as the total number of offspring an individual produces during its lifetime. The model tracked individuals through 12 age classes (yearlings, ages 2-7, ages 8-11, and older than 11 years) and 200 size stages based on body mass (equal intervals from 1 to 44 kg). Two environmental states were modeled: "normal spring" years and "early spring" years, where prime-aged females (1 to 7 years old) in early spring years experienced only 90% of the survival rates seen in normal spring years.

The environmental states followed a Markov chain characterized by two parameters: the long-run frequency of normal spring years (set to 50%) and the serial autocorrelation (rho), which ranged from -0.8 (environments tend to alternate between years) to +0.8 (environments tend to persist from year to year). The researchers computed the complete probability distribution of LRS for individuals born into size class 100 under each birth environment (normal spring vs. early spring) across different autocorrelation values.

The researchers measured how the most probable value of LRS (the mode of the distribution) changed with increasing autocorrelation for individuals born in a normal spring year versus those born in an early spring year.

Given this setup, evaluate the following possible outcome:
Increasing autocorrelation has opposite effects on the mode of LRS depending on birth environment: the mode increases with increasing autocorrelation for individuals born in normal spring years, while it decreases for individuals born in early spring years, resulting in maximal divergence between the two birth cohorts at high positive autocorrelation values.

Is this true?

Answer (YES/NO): NO